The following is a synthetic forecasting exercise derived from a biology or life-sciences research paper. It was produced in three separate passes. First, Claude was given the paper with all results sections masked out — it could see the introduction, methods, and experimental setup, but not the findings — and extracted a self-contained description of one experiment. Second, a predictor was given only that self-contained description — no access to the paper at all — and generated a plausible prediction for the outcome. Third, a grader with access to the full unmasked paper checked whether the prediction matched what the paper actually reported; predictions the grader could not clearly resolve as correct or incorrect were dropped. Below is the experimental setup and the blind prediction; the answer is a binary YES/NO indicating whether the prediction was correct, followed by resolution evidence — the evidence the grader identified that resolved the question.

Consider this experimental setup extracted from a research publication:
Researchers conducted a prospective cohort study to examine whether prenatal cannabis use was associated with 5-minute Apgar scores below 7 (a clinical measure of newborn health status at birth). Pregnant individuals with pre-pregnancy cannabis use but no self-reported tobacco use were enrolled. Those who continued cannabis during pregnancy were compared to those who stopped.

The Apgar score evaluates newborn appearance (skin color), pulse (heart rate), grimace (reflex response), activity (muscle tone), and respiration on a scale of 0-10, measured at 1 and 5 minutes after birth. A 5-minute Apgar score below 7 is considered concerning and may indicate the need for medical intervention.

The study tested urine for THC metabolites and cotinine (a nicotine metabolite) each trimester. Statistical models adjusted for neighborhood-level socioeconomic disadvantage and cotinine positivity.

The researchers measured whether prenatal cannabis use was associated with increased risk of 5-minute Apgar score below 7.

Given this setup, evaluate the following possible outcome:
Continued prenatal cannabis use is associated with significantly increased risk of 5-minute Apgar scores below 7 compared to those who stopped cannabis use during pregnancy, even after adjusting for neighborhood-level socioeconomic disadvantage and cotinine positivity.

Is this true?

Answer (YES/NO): NO